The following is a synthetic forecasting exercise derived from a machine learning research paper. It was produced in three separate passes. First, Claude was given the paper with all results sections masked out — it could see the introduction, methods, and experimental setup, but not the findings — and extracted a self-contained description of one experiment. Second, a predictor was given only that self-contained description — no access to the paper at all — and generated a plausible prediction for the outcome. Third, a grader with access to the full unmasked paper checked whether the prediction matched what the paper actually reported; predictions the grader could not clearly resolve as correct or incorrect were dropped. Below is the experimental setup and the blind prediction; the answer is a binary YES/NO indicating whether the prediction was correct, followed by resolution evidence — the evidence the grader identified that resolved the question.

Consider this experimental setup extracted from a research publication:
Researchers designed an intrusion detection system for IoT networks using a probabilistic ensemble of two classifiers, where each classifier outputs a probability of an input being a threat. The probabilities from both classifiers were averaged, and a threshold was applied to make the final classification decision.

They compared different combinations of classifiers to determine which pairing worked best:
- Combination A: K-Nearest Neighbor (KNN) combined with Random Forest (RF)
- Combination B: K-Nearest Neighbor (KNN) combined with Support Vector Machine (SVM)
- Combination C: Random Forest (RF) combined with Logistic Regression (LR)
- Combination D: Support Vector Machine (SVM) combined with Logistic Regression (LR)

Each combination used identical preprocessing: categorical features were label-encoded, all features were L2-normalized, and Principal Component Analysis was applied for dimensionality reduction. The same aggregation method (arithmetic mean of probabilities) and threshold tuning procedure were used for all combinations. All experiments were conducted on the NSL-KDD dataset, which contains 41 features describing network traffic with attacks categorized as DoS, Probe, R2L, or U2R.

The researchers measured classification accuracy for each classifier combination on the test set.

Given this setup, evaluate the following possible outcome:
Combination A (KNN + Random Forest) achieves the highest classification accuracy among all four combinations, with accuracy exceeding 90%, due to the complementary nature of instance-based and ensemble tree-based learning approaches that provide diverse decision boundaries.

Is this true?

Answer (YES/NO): YES